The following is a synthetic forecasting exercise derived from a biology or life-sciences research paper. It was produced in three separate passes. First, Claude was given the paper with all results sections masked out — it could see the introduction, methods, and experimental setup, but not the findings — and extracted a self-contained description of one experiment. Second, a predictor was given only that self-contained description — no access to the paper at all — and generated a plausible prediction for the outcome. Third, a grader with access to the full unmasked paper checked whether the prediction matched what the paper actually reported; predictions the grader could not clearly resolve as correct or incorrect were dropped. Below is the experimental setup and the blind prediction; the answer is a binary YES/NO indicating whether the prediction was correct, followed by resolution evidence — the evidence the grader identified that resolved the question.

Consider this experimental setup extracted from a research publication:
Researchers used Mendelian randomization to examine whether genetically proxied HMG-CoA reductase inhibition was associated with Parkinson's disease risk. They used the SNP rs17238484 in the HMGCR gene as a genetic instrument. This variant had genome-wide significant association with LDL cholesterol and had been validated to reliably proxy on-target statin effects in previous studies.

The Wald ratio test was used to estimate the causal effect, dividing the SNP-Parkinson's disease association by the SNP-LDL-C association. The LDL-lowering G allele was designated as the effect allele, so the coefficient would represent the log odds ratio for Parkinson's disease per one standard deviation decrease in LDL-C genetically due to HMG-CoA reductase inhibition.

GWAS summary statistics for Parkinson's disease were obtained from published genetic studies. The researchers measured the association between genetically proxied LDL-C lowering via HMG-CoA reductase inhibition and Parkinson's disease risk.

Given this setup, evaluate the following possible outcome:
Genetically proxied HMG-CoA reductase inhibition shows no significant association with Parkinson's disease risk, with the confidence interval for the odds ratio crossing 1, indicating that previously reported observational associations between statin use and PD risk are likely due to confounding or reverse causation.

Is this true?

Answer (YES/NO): NO